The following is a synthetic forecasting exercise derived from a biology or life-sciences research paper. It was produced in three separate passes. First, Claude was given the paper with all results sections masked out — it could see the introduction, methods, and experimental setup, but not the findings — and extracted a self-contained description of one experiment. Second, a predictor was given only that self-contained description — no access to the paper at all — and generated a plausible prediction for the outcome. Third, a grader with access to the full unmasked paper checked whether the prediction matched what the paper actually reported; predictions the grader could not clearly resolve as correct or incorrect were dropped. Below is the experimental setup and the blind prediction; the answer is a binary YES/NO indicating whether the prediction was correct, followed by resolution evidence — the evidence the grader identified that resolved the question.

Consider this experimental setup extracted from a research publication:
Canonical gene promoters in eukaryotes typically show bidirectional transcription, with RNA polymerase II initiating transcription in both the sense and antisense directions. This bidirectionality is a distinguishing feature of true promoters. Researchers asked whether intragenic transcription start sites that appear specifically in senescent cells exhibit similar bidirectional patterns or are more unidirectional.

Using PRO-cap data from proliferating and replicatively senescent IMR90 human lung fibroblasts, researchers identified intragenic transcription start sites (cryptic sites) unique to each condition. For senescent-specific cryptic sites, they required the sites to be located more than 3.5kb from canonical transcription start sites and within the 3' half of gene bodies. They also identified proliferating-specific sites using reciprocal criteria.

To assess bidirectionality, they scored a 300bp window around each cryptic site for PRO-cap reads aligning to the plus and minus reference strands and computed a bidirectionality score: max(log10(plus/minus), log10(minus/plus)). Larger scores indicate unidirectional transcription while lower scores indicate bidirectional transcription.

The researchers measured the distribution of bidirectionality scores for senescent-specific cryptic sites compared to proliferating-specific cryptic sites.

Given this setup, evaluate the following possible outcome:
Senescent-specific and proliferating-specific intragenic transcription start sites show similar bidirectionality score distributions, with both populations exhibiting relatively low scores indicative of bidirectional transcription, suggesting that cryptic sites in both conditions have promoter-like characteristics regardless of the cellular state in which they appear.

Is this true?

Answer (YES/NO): NO